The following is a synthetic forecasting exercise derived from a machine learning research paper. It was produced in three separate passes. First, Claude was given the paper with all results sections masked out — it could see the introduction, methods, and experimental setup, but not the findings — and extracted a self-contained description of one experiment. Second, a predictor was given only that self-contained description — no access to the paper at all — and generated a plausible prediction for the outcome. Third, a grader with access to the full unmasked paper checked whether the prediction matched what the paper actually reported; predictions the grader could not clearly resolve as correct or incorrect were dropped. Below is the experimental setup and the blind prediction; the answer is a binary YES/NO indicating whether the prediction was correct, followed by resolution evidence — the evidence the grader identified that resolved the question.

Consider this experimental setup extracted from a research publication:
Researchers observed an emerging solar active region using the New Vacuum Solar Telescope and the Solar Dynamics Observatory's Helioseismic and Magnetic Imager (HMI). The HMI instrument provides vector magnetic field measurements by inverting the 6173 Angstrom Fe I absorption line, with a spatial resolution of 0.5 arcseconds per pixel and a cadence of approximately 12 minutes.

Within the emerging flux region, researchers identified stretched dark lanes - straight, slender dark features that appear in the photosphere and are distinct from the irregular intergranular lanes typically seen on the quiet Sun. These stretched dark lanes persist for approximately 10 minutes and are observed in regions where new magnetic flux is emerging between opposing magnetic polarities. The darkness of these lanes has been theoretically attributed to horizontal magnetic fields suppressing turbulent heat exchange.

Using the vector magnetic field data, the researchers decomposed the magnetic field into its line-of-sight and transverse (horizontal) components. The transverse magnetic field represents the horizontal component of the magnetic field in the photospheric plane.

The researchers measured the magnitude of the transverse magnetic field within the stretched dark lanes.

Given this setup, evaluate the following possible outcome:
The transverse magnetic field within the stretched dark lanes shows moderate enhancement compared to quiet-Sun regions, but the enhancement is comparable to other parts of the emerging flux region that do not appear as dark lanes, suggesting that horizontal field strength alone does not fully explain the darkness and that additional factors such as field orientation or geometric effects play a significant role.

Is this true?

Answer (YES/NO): NO